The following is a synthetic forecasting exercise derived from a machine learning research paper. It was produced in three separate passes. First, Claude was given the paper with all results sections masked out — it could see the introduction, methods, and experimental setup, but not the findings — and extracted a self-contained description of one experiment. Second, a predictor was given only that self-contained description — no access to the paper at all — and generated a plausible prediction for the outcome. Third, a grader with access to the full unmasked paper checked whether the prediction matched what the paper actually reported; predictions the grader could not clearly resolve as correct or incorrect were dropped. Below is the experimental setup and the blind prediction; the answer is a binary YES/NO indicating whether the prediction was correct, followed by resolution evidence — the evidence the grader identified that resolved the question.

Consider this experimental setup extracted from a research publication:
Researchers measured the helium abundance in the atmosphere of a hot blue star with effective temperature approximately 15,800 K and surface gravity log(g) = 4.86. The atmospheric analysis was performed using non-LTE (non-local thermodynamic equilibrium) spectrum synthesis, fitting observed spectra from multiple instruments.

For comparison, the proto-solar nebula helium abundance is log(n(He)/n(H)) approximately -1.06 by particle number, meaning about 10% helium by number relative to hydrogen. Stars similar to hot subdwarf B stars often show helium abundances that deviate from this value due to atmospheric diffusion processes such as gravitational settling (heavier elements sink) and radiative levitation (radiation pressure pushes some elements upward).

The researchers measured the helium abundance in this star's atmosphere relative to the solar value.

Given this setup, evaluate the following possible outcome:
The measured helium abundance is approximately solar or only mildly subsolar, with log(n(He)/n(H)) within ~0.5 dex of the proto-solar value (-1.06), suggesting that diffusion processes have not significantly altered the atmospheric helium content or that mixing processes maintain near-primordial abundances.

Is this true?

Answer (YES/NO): NO